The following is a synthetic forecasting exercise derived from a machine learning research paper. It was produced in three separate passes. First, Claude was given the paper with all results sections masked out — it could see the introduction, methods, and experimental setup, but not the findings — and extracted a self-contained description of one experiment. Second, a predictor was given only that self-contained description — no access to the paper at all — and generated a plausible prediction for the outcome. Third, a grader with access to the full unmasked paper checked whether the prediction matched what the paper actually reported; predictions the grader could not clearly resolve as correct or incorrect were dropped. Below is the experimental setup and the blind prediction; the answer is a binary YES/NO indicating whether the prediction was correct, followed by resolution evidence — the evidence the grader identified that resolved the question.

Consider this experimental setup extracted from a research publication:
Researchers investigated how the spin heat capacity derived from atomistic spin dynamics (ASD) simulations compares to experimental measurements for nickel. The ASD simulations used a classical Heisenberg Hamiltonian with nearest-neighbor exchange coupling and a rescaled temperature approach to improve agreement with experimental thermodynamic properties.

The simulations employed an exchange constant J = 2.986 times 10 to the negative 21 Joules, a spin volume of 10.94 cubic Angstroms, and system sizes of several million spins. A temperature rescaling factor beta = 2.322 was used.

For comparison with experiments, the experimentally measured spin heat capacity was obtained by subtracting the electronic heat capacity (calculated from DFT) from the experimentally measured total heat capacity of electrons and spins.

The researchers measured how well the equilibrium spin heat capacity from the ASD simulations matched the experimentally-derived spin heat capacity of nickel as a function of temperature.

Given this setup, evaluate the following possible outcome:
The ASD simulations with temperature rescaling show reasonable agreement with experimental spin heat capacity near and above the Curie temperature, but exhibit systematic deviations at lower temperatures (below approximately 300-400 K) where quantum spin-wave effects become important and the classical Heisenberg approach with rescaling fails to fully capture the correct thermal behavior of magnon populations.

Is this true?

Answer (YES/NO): NO